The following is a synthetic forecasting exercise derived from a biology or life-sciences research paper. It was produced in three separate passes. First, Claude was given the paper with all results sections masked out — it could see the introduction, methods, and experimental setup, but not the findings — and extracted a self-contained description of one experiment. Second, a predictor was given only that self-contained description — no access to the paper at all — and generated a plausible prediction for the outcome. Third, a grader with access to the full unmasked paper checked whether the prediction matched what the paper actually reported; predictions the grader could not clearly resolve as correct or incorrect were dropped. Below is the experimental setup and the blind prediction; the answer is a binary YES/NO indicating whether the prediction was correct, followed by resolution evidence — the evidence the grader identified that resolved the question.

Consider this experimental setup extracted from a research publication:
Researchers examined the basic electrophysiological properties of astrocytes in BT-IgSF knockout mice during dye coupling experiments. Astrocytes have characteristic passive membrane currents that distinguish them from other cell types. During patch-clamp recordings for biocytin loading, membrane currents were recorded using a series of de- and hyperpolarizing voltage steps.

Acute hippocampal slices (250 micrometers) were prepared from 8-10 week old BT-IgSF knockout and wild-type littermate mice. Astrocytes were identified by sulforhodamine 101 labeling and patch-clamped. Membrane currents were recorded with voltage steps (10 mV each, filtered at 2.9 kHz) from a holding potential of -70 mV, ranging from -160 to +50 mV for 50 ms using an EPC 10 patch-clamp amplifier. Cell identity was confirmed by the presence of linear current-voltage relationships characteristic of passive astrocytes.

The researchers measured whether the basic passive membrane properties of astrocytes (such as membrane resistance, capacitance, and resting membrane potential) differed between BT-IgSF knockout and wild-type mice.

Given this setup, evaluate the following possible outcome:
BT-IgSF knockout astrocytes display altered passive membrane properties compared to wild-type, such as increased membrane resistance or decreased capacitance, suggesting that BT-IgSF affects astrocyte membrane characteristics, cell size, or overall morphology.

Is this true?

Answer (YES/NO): NO